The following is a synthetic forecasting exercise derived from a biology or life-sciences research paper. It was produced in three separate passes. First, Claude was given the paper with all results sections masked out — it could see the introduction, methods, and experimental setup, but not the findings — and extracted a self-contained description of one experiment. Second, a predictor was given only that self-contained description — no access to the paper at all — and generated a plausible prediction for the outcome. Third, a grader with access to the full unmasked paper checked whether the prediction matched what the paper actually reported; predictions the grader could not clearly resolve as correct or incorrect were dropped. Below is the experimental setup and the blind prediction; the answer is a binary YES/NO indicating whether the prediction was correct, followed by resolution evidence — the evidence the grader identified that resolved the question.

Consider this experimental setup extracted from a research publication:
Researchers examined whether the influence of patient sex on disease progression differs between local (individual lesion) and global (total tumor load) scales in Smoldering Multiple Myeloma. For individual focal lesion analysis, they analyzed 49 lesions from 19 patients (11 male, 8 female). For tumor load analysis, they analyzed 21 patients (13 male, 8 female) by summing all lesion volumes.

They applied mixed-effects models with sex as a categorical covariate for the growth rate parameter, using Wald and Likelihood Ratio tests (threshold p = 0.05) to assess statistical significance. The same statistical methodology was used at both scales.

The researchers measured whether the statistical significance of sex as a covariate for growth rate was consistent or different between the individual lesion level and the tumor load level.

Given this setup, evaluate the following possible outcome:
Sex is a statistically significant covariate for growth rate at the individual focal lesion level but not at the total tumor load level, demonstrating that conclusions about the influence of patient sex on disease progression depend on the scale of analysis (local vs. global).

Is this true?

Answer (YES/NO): NO